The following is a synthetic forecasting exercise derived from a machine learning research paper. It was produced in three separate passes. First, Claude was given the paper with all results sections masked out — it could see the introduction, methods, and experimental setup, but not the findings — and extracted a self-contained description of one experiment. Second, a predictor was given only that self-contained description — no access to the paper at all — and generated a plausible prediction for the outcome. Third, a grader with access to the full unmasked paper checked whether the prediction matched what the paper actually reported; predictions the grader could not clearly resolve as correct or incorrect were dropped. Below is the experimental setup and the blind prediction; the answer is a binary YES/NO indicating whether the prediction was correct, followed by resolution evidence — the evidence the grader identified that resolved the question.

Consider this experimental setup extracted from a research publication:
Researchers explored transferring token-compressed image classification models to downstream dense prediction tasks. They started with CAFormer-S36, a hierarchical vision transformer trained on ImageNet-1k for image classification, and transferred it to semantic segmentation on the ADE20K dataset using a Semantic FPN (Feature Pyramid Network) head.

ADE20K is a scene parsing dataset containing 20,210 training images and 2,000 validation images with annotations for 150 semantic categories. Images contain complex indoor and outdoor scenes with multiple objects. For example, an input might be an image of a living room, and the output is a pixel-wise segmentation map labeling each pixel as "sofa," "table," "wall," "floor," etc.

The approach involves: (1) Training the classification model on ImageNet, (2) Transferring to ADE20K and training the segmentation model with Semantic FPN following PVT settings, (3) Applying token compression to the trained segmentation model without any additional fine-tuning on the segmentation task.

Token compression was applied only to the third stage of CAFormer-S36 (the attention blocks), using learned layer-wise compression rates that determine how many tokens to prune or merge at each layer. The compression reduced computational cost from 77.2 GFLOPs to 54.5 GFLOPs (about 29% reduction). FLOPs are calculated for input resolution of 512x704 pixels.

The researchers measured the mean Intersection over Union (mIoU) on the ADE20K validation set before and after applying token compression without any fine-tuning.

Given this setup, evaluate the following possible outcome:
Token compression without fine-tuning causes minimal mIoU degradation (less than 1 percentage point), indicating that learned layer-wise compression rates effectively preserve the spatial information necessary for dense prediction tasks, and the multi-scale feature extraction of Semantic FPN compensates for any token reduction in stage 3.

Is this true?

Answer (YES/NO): YES